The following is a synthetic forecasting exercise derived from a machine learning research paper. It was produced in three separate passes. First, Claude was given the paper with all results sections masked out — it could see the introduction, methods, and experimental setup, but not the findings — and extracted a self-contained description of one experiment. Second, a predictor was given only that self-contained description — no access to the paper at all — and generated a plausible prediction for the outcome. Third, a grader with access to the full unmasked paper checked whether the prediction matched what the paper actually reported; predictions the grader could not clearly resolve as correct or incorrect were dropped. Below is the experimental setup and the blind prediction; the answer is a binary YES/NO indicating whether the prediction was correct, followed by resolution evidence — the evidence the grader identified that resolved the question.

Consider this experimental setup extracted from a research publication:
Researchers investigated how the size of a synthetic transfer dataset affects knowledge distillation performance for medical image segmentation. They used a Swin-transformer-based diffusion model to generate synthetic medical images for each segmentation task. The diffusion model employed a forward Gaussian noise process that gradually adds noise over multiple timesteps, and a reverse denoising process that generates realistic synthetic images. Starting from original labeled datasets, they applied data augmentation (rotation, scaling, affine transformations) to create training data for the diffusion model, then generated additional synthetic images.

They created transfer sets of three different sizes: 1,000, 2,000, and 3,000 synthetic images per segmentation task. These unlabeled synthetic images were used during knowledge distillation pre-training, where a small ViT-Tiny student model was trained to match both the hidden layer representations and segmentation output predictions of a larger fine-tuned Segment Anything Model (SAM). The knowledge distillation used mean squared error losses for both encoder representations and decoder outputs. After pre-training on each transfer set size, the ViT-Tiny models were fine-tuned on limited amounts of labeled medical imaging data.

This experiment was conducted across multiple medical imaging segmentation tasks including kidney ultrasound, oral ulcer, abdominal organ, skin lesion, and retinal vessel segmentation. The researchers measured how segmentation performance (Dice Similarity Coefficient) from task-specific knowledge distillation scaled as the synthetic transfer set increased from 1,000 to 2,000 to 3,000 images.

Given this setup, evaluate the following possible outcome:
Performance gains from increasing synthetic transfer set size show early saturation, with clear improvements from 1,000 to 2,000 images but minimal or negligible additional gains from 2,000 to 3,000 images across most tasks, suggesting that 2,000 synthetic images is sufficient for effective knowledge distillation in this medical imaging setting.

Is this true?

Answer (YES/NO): NO